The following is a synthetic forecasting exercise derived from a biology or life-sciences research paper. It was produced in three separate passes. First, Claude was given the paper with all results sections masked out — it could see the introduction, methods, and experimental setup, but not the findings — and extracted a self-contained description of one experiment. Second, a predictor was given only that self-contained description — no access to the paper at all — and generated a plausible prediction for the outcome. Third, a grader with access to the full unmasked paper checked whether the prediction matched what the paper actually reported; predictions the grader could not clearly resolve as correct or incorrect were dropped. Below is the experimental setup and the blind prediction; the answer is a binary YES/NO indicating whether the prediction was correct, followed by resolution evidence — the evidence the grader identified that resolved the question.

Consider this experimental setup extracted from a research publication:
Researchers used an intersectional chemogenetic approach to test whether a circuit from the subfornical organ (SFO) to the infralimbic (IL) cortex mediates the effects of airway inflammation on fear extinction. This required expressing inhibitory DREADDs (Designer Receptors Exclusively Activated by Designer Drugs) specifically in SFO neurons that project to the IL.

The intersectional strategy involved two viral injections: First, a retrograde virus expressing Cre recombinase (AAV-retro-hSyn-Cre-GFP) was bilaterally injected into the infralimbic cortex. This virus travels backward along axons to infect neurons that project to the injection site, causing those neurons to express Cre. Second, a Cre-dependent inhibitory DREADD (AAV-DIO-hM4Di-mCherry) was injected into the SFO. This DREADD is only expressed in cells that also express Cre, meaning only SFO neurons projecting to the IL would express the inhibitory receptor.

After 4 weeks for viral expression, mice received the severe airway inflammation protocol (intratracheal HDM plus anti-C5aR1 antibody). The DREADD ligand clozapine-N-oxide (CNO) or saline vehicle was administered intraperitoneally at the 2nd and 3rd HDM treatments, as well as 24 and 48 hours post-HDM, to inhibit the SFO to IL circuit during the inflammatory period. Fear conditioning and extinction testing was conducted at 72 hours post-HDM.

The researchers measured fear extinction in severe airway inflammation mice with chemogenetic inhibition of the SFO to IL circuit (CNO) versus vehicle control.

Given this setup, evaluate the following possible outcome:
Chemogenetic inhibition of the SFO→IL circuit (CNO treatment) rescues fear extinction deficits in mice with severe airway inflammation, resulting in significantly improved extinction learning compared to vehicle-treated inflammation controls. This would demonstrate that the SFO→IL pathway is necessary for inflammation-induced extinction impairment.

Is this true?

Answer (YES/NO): YES